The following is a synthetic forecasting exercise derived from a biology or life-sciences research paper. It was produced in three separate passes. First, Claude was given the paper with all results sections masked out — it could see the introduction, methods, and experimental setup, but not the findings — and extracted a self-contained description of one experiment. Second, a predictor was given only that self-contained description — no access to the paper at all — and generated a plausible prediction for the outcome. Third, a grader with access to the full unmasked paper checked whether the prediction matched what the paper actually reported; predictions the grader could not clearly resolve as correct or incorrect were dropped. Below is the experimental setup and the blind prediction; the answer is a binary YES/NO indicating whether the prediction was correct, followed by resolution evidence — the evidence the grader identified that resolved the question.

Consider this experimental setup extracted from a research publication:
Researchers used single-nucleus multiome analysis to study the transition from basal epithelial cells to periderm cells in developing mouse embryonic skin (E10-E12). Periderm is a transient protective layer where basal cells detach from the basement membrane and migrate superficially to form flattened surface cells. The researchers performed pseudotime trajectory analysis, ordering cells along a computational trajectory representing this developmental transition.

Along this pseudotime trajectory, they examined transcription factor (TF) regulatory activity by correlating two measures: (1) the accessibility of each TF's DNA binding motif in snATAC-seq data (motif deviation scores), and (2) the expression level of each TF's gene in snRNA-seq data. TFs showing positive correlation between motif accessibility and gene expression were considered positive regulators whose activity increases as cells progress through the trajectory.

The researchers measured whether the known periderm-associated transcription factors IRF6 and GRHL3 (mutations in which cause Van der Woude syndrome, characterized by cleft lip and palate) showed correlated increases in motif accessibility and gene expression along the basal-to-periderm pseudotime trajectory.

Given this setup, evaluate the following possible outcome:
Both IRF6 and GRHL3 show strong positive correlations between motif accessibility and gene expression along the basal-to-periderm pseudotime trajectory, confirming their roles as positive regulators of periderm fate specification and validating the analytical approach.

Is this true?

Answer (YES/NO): YES